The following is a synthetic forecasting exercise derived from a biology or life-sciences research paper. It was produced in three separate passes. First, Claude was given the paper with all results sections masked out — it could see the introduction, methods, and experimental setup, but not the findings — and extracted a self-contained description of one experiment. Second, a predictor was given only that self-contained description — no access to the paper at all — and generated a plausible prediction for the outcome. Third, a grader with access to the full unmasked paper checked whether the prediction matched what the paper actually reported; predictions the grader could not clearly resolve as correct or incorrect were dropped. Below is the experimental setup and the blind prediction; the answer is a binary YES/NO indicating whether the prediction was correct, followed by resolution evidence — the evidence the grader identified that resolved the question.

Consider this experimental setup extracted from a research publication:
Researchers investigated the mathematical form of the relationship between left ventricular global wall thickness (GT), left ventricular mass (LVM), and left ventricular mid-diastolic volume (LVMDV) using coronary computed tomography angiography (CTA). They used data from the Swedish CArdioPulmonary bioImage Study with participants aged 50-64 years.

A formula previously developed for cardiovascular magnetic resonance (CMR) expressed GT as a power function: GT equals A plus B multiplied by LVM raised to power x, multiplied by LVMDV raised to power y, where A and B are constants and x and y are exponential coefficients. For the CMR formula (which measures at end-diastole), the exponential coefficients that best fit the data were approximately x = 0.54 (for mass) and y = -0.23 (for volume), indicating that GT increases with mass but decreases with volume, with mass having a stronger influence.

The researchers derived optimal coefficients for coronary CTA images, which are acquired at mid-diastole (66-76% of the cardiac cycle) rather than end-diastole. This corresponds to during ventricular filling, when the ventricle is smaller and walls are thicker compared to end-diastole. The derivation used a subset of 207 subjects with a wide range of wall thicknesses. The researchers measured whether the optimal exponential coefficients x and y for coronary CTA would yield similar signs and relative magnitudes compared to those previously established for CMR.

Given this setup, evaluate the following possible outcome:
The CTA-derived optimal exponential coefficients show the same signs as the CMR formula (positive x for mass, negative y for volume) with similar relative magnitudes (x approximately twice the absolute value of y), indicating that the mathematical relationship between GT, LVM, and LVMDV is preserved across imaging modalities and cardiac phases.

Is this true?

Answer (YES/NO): YES